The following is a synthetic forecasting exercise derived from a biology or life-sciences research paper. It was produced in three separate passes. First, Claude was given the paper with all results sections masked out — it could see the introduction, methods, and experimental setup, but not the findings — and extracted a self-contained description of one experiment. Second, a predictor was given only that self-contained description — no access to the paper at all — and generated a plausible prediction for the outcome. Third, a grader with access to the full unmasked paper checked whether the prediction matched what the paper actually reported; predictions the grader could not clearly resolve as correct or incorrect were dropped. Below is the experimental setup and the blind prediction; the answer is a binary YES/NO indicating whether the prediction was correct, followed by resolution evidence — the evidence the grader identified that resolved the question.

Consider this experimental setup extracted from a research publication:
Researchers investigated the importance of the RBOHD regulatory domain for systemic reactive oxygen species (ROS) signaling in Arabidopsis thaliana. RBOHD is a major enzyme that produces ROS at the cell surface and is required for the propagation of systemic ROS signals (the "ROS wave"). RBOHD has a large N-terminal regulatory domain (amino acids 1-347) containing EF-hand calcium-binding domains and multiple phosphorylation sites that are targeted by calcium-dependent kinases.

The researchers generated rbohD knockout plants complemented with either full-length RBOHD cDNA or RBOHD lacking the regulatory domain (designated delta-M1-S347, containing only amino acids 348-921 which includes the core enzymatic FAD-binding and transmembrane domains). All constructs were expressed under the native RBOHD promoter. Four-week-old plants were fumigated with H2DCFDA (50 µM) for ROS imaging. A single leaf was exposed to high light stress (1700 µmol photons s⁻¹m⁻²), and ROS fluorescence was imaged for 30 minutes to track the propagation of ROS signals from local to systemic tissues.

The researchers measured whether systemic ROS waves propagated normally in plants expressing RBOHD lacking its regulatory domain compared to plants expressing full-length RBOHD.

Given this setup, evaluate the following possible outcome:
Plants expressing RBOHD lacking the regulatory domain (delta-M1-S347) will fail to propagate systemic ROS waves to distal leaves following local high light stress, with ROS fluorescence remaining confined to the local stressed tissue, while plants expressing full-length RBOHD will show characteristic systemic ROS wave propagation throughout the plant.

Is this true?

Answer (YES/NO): YES